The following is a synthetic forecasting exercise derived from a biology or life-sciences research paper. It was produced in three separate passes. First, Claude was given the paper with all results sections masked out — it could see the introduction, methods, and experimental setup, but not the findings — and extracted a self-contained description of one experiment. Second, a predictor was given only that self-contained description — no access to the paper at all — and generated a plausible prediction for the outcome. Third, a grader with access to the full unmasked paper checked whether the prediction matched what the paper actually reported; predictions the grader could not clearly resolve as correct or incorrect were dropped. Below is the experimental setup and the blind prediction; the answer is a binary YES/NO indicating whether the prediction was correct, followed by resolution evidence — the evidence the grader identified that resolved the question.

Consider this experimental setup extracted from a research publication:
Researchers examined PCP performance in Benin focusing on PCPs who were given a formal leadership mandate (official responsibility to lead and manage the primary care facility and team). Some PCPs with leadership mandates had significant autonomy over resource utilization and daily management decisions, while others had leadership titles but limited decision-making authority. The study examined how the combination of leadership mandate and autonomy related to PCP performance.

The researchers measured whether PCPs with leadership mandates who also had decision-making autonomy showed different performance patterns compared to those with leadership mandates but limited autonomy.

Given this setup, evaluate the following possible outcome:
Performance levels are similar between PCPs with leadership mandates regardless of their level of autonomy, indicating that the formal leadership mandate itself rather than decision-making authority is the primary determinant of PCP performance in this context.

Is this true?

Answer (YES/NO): NO